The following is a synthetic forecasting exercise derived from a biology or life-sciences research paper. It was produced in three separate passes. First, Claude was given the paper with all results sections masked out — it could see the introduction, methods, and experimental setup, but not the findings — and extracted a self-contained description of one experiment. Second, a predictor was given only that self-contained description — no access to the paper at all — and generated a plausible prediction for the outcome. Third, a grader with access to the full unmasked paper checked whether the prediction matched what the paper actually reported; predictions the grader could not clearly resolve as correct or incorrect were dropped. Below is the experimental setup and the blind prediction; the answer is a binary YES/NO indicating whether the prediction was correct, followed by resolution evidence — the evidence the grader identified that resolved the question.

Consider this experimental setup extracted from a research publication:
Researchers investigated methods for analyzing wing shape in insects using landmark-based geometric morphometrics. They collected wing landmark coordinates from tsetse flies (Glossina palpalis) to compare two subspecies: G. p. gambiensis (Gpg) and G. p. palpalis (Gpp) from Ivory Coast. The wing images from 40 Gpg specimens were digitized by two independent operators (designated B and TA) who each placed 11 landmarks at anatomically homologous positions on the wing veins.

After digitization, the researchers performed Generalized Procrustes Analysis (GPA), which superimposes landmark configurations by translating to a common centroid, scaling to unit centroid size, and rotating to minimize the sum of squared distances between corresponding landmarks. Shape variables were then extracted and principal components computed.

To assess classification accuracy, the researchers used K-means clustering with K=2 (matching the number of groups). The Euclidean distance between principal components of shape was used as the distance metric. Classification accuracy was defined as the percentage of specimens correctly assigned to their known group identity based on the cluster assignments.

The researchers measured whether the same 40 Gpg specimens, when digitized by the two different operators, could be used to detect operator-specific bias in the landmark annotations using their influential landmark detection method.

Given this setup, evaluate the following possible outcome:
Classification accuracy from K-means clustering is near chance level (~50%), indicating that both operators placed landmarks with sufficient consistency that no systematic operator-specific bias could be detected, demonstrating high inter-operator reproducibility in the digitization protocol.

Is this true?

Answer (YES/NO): NO